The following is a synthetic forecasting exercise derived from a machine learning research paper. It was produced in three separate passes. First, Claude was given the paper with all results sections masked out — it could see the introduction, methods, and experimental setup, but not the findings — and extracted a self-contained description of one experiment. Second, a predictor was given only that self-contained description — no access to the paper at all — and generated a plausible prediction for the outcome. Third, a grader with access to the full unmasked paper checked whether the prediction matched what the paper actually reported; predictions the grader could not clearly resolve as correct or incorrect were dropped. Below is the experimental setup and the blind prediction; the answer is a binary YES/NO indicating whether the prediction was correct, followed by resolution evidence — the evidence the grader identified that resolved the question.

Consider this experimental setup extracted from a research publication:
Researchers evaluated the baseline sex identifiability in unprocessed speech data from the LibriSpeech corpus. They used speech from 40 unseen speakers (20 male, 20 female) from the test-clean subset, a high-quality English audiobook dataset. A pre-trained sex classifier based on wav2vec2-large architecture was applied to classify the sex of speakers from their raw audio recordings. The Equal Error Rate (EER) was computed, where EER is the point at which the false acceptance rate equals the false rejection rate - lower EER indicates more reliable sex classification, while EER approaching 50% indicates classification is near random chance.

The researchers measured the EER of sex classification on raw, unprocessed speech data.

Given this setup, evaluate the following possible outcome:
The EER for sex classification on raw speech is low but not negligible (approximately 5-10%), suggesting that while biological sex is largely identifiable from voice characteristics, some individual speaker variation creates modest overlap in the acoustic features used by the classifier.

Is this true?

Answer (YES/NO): YES